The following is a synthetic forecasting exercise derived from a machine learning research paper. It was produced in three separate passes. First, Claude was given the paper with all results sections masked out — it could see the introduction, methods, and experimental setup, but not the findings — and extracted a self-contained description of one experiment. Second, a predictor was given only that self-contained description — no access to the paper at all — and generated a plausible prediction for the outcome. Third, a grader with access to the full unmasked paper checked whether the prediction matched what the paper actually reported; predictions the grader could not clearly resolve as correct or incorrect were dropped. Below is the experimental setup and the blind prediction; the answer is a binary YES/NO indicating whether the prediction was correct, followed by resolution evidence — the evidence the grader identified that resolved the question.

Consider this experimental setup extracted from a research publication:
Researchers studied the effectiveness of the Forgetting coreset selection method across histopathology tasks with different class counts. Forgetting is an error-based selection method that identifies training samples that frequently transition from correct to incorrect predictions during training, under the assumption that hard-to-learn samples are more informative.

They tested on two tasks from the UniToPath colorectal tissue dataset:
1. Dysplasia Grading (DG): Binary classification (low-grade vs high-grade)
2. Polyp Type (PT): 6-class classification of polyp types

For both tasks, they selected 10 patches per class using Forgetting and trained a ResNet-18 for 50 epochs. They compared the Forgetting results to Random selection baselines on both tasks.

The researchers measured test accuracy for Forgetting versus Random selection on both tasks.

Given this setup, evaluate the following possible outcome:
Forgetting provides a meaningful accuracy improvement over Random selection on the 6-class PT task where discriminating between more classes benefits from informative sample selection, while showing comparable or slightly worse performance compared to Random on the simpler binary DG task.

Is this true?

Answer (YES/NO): NO